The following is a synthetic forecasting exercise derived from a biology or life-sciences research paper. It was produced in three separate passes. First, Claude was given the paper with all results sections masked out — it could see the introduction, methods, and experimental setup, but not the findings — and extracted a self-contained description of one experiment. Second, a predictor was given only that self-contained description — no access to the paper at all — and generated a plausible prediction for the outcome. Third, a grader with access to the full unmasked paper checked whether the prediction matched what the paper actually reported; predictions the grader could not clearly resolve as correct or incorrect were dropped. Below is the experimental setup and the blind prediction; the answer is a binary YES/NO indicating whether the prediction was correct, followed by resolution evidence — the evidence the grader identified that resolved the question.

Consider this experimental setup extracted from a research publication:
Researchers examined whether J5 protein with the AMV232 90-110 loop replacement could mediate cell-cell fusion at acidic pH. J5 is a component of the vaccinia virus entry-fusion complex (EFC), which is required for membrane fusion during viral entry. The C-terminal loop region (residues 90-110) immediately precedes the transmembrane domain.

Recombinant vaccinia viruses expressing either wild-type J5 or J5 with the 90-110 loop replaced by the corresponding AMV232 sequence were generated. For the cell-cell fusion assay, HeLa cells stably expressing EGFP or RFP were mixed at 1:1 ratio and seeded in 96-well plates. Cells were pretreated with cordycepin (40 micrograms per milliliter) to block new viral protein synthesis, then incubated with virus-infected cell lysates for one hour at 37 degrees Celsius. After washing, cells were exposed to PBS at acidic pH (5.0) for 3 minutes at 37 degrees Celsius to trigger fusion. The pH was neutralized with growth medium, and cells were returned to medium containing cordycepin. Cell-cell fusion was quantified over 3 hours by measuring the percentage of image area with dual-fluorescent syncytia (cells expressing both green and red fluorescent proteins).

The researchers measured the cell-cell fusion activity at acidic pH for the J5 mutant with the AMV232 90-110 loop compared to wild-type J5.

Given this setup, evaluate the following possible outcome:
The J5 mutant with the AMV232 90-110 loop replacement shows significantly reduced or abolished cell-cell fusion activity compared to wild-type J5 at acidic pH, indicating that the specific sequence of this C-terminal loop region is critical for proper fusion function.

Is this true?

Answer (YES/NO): YES